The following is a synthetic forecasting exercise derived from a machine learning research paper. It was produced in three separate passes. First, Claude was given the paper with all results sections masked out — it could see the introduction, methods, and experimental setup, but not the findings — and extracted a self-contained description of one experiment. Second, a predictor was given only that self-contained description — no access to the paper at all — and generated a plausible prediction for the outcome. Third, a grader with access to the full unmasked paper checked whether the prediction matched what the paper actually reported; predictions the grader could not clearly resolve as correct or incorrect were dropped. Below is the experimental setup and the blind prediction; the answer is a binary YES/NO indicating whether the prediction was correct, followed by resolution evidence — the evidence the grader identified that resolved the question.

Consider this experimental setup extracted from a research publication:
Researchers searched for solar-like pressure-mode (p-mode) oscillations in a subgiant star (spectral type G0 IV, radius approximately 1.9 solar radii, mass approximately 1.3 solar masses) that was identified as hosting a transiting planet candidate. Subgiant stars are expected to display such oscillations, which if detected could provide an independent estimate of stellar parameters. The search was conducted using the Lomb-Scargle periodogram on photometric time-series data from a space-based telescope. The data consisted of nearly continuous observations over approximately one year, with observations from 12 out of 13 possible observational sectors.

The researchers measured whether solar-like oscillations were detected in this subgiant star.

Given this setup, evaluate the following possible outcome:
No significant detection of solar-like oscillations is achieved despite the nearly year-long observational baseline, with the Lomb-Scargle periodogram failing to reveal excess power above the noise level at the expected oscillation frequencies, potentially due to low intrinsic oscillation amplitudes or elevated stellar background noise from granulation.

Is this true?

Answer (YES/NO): YES